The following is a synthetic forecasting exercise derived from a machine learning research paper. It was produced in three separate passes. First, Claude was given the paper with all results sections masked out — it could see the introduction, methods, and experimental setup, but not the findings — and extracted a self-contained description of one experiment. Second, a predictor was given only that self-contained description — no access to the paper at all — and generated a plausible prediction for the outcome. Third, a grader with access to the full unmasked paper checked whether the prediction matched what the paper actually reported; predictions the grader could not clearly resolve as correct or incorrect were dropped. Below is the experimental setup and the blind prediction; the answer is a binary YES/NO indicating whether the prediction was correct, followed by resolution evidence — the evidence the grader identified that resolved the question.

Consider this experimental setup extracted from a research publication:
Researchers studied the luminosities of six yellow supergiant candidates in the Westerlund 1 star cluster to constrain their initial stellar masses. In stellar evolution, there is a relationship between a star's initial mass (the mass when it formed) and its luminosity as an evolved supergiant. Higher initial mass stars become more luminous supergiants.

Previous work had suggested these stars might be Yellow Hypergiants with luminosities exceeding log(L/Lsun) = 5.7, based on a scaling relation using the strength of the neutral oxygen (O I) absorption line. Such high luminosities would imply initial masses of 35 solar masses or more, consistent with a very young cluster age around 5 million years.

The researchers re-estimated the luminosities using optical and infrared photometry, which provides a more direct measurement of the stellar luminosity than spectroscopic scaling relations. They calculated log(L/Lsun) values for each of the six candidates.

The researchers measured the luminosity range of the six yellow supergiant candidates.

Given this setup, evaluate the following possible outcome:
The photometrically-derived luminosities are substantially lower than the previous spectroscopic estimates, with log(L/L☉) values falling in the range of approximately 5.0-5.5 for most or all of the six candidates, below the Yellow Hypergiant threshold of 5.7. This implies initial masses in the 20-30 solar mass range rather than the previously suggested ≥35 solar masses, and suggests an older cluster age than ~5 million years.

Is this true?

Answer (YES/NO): NO